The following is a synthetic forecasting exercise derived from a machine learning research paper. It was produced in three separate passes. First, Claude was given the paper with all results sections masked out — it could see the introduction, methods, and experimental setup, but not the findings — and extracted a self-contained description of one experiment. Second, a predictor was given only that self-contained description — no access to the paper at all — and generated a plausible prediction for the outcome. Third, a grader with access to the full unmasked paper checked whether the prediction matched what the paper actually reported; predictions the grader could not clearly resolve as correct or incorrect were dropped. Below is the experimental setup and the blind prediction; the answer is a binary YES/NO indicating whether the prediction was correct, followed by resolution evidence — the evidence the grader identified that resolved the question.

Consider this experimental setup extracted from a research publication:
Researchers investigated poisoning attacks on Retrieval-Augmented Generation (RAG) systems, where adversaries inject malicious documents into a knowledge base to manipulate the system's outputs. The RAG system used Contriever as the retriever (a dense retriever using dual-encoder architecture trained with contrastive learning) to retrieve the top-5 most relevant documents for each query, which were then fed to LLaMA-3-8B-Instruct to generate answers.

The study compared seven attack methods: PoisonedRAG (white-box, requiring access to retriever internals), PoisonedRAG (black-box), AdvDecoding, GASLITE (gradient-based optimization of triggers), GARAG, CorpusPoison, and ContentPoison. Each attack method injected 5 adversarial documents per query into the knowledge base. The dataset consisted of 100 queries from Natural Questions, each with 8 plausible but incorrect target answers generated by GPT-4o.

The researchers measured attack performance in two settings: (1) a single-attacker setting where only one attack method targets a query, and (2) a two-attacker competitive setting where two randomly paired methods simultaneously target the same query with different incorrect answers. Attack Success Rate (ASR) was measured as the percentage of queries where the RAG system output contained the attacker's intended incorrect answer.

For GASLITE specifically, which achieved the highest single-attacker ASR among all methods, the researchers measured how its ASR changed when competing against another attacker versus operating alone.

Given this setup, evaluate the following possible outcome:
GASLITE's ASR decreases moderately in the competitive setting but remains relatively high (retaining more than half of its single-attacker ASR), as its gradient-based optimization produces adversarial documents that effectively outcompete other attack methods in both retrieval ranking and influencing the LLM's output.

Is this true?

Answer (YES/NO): YES